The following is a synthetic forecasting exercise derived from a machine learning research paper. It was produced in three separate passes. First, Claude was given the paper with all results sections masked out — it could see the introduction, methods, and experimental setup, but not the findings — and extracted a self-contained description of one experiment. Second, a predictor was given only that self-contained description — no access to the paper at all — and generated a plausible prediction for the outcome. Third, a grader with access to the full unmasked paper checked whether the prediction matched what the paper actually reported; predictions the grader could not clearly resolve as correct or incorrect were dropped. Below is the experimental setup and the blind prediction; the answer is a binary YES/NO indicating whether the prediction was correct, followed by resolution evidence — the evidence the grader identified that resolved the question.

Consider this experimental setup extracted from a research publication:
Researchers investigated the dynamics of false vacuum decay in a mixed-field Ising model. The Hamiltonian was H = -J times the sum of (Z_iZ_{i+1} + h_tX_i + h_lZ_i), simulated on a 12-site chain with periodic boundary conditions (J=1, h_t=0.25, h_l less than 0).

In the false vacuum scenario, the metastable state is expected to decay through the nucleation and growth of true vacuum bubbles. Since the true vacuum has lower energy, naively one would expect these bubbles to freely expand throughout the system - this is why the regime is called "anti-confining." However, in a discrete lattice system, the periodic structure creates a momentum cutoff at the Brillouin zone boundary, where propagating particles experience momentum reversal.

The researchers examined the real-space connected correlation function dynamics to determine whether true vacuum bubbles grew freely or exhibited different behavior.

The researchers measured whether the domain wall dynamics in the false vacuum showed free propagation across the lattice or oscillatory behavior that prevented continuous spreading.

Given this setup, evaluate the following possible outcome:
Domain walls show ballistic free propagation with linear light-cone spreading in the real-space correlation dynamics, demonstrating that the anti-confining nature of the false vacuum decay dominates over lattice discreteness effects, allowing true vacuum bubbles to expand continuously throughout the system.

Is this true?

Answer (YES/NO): NO